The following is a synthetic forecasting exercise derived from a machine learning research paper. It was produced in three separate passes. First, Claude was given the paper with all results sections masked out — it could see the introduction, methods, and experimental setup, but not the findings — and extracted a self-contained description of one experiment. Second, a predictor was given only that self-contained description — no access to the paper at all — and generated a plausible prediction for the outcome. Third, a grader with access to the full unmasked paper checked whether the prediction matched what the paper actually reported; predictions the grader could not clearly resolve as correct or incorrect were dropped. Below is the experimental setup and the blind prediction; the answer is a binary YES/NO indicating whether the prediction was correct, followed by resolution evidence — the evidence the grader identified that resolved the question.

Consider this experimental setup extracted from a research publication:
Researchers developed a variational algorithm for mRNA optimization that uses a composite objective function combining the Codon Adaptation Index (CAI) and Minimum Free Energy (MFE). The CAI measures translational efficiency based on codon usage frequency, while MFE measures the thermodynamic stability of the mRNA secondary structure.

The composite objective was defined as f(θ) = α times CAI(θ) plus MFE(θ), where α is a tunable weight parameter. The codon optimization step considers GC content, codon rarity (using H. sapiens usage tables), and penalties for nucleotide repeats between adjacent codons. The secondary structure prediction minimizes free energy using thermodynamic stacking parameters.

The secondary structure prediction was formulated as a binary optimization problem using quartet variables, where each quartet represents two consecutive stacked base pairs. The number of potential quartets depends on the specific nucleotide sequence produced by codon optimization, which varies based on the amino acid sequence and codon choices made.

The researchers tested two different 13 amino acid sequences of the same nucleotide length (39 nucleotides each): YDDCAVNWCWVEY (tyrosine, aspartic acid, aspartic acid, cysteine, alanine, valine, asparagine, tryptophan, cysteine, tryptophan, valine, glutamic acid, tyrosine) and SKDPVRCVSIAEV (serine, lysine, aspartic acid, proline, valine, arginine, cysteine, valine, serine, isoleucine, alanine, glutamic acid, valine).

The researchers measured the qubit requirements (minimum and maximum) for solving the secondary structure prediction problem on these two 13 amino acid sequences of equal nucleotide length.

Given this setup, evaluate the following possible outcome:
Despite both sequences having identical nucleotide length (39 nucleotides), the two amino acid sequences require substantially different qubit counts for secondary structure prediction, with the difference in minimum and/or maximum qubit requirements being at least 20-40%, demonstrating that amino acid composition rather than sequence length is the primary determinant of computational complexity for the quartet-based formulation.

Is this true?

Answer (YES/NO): YES